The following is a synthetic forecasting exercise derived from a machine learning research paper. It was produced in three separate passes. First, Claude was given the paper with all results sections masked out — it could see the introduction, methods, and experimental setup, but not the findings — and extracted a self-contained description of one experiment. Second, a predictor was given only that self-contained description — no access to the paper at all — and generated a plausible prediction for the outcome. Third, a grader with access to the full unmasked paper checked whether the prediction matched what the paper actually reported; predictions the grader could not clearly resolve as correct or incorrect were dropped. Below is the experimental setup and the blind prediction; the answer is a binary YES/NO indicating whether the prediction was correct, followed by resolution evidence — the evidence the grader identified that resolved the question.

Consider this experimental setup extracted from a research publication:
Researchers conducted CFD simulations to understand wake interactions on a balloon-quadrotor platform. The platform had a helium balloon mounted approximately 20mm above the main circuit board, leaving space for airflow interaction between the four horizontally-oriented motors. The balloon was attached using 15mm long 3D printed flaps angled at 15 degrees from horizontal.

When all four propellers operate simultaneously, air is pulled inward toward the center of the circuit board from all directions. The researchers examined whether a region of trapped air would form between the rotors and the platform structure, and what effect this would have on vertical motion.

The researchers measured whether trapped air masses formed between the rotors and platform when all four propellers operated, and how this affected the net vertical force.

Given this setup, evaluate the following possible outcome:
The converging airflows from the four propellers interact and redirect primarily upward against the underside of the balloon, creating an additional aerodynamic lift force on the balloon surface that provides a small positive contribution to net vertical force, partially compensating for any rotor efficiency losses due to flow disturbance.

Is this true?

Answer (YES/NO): NO